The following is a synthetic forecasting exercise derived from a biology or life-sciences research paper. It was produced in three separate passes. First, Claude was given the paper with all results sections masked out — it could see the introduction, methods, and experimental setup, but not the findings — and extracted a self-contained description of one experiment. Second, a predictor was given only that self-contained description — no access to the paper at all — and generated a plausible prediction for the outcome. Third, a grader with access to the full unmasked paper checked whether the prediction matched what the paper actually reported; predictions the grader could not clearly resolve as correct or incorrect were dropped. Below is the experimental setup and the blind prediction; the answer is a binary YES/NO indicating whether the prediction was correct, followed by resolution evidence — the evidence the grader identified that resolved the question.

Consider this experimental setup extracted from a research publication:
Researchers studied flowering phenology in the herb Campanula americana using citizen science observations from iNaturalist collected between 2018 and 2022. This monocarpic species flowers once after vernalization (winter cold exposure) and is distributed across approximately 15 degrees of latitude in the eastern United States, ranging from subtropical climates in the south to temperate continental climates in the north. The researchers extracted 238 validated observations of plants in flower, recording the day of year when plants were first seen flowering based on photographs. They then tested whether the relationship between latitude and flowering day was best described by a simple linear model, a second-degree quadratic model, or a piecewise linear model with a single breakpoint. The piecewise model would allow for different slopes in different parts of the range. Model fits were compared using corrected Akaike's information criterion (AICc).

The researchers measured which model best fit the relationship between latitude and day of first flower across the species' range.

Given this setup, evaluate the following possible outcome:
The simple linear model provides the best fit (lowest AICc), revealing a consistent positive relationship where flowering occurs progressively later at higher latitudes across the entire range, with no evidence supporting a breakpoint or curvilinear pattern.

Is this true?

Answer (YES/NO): NO